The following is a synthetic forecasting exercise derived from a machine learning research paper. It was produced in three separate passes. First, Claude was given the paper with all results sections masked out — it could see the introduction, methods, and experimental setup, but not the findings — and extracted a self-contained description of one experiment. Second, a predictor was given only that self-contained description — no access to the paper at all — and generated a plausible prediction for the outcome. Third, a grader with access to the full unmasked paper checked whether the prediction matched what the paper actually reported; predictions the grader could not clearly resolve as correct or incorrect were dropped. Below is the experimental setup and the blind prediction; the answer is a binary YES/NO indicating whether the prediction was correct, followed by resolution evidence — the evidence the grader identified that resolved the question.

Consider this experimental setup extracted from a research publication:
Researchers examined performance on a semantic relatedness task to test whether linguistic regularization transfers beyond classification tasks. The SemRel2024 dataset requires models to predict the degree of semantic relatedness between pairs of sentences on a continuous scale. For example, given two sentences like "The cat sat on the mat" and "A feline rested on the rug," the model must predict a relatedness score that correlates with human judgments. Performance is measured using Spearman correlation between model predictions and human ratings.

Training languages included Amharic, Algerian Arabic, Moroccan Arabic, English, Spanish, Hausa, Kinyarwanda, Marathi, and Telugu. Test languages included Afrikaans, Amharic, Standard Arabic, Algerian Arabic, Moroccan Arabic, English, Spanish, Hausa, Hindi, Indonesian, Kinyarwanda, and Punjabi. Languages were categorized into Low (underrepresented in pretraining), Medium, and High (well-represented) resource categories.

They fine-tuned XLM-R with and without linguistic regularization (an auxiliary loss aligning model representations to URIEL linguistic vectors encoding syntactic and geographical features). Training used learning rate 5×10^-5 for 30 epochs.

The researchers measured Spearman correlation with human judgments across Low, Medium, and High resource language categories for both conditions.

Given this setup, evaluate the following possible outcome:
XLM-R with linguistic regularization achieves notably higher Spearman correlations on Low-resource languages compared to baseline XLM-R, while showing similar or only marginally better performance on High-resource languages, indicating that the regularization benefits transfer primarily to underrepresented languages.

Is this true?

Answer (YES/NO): NO